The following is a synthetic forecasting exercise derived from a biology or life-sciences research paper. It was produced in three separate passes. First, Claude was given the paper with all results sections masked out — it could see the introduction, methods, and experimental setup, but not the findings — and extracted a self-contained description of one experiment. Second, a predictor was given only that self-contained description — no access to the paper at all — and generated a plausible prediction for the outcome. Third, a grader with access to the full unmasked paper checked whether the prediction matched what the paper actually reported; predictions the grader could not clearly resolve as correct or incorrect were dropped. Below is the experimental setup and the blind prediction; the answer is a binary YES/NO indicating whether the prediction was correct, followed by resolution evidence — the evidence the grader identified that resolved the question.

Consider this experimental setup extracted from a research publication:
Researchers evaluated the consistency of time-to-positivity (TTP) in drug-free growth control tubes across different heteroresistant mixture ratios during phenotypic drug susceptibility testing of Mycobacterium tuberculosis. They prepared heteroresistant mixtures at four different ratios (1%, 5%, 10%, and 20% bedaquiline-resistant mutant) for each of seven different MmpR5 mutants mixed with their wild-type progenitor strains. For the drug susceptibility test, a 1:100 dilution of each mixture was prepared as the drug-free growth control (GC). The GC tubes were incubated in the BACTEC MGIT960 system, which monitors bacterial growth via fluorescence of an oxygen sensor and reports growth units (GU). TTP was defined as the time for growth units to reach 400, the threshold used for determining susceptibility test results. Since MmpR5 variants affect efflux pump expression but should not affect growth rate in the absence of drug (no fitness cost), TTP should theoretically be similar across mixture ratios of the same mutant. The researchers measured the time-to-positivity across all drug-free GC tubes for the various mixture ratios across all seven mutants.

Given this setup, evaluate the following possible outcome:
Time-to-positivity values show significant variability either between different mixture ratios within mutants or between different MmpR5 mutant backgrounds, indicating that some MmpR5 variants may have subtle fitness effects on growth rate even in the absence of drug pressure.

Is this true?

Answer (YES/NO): NO